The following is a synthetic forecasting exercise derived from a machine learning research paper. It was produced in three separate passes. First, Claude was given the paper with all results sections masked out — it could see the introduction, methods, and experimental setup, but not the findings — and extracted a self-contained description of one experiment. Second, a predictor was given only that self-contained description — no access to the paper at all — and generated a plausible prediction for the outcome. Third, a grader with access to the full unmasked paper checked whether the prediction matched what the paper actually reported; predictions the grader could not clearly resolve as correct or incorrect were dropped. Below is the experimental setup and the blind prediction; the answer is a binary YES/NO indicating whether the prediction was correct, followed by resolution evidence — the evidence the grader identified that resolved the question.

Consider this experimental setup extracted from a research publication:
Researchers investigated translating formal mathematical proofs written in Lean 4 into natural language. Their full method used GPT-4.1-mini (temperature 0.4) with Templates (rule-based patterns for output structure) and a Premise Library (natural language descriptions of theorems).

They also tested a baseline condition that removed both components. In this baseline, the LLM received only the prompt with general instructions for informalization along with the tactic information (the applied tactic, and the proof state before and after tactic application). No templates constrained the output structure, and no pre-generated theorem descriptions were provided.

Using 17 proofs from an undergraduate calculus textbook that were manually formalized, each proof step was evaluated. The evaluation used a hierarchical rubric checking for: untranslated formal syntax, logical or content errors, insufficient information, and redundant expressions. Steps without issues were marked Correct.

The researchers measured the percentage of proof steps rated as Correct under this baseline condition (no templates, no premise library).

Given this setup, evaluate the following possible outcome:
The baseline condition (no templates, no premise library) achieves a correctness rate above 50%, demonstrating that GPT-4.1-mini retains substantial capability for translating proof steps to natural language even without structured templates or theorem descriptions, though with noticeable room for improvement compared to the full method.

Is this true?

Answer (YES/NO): YES